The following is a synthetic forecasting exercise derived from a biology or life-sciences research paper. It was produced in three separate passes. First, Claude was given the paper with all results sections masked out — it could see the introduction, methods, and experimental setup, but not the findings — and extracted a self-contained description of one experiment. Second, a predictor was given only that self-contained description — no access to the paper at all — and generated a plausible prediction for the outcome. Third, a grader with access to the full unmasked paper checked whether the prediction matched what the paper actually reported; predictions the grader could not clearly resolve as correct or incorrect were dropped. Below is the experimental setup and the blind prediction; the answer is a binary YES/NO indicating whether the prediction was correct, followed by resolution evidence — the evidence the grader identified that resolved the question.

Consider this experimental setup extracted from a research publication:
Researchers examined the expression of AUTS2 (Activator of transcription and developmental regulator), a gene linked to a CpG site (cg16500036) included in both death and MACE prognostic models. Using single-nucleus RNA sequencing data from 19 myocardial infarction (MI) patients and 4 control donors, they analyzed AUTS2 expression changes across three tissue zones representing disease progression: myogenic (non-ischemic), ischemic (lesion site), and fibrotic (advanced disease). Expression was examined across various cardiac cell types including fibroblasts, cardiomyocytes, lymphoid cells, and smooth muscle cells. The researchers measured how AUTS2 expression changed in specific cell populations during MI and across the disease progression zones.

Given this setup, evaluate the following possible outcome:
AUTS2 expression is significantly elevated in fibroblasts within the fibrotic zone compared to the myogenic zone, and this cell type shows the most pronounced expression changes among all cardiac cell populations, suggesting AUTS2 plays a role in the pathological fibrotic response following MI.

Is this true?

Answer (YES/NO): NO